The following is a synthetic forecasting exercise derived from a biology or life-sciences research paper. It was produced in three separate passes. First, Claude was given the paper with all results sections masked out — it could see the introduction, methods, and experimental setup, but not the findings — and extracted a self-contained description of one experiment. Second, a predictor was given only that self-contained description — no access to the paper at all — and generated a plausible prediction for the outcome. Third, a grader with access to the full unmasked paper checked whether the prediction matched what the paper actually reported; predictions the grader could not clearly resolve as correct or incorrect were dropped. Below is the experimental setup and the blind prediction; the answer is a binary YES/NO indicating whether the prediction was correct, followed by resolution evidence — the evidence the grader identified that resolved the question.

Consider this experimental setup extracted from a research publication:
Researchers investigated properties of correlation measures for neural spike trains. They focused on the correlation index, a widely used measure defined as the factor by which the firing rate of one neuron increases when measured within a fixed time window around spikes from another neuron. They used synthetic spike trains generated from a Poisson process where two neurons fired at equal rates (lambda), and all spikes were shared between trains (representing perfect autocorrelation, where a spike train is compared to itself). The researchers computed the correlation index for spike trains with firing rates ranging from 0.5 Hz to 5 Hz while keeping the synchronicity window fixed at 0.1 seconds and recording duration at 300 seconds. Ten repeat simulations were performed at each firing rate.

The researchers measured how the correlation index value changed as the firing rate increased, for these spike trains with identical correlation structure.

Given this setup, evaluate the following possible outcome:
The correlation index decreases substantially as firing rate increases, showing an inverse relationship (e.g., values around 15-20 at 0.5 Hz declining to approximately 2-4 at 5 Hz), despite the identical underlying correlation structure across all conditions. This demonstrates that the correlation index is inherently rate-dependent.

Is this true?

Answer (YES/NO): YES